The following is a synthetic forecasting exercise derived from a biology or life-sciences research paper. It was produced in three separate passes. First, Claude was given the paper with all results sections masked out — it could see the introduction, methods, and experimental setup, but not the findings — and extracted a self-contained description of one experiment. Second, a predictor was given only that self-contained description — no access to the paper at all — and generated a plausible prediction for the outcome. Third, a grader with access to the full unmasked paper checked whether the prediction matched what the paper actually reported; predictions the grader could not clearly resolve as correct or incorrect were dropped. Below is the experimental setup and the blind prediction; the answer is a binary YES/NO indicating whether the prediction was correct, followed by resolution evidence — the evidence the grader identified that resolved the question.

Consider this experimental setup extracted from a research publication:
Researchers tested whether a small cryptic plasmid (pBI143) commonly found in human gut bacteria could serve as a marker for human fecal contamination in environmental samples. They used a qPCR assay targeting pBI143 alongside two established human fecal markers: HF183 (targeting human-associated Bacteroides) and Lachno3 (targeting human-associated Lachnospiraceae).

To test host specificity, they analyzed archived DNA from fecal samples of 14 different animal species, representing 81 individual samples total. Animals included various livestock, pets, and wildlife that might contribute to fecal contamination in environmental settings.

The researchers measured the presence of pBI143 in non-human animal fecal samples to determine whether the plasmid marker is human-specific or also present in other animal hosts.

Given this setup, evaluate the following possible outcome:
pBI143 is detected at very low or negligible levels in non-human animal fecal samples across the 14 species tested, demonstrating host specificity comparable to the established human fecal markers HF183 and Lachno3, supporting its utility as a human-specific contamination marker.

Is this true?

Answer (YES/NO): YES